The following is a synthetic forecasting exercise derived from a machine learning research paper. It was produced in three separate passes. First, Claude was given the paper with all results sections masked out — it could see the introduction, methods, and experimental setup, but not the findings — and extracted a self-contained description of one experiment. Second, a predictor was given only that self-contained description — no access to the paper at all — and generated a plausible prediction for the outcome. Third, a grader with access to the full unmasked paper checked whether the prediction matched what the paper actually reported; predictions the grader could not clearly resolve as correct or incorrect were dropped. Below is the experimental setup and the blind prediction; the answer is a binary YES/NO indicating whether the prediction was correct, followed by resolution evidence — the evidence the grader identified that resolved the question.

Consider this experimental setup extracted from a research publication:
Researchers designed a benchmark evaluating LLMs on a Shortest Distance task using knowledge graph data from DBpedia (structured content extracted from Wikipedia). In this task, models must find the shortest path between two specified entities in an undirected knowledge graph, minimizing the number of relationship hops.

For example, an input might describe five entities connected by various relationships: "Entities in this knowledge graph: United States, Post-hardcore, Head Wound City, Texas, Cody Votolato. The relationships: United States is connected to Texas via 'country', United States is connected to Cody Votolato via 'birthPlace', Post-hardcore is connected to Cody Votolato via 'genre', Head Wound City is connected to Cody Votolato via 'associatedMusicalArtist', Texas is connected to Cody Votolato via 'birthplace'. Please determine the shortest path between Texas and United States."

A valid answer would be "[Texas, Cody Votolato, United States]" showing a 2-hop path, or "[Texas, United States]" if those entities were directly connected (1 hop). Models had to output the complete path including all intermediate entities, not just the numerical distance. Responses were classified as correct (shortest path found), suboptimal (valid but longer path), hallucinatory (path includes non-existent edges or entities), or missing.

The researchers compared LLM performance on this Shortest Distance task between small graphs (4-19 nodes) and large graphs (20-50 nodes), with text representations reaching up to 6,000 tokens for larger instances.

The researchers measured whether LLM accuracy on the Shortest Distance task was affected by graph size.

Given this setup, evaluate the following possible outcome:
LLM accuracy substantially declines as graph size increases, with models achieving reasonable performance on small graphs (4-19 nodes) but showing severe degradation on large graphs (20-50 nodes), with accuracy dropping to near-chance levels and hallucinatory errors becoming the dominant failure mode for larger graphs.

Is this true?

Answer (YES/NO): NO